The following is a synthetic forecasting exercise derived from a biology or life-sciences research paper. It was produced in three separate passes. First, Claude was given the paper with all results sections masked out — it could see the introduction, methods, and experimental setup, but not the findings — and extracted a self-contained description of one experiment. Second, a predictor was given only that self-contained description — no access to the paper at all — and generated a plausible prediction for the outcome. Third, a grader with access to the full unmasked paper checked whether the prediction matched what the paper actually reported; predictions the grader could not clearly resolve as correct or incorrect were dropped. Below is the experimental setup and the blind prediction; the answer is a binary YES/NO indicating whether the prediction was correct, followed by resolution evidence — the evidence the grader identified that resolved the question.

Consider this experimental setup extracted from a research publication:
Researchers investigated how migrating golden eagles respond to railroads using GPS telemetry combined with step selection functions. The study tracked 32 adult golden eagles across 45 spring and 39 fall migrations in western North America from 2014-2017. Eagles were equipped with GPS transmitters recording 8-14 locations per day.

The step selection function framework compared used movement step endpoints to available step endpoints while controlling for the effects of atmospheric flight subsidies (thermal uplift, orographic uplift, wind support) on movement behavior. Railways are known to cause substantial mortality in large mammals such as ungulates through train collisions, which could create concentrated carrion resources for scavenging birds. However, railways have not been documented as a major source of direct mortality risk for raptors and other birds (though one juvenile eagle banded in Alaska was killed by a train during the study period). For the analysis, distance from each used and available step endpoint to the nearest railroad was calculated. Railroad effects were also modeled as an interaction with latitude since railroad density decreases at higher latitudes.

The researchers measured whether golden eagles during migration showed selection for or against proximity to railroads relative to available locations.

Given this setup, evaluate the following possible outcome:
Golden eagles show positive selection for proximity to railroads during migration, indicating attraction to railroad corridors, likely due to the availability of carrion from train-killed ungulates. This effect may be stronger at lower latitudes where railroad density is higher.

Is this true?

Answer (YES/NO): NO